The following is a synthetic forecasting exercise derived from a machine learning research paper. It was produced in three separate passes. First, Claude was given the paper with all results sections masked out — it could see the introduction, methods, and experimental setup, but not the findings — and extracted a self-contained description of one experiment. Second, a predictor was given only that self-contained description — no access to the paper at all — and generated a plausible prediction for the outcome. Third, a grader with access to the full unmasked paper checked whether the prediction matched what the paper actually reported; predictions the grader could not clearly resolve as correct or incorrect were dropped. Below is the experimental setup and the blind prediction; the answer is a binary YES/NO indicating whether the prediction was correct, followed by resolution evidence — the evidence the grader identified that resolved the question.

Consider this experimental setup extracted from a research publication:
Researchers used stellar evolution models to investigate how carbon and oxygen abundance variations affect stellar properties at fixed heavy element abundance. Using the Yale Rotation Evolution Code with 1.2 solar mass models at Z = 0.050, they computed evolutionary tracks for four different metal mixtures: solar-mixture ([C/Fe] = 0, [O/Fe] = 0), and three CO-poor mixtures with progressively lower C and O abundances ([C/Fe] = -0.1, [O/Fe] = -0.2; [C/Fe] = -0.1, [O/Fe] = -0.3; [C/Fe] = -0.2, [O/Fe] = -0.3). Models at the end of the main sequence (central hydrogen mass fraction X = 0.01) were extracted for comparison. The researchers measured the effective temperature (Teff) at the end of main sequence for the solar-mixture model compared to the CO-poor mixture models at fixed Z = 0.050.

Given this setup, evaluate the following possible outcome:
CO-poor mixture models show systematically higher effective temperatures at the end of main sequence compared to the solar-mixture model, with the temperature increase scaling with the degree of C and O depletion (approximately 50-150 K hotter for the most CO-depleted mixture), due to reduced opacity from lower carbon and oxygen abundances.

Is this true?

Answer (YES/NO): NO